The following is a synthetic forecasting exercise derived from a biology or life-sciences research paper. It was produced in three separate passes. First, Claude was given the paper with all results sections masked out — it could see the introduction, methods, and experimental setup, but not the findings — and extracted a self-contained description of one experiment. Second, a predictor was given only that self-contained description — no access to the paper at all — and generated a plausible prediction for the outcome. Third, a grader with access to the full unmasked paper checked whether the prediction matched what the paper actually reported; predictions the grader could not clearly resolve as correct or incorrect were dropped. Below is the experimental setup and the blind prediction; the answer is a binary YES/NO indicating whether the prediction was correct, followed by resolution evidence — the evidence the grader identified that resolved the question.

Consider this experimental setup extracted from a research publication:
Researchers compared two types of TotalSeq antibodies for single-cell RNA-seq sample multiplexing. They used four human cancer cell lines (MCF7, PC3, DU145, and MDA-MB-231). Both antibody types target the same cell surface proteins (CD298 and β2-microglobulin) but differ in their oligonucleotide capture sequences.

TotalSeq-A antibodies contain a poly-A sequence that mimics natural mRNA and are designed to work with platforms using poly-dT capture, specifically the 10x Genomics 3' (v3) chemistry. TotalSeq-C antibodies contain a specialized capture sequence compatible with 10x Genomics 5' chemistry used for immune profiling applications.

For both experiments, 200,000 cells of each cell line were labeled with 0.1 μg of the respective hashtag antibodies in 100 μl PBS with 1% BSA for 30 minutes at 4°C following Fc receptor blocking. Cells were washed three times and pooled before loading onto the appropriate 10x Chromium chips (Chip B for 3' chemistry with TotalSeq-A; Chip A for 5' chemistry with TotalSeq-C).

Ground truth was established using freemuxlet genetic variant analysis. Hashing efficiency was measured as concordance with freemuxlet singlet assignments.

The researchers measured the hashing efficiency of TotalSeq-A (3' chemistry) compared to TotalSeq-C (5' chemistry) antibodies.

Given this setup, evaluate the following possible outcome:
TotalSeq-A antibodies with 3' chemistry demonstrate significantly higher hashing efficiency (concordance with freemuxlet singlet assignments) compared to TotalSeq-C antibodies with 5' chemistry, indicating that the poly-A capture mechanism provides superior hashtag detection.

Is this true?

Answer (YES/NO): NO